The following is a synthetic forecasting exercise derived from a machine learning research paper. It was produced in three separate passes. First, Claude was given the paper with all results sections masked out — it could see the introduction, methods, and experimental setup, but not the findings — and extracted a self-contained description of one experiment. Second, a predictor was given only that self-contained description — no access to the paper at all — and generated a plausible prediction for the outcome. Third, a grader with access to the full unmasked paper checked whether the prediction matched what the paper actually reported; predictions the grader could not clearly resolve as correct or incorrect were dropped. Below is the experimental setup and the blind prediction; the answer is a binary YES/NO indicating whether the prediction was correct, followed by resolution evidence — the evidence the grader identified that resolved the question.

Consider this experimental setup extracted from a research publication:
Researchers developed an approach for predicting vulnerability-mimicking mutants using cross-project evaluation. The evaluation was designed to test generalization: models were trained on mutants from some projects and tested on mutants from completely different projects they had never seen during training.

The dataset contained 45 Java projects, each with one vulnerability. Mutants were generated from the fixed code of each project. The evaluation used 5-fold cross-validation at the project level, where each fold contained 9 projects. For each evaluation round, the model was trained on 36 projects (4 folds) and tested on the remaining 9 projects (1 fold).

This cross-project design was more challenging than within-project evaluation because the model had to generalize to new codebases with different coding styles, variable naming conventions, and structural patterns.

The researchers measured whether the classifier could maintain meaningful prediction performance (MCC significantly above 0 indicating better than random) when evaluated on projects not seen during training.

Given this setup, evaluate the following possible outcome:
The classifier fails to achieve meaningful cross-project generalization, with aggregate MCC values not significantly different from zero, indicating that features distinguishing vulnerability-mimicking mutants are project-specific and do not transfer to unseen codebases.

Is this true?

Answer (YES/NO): NO